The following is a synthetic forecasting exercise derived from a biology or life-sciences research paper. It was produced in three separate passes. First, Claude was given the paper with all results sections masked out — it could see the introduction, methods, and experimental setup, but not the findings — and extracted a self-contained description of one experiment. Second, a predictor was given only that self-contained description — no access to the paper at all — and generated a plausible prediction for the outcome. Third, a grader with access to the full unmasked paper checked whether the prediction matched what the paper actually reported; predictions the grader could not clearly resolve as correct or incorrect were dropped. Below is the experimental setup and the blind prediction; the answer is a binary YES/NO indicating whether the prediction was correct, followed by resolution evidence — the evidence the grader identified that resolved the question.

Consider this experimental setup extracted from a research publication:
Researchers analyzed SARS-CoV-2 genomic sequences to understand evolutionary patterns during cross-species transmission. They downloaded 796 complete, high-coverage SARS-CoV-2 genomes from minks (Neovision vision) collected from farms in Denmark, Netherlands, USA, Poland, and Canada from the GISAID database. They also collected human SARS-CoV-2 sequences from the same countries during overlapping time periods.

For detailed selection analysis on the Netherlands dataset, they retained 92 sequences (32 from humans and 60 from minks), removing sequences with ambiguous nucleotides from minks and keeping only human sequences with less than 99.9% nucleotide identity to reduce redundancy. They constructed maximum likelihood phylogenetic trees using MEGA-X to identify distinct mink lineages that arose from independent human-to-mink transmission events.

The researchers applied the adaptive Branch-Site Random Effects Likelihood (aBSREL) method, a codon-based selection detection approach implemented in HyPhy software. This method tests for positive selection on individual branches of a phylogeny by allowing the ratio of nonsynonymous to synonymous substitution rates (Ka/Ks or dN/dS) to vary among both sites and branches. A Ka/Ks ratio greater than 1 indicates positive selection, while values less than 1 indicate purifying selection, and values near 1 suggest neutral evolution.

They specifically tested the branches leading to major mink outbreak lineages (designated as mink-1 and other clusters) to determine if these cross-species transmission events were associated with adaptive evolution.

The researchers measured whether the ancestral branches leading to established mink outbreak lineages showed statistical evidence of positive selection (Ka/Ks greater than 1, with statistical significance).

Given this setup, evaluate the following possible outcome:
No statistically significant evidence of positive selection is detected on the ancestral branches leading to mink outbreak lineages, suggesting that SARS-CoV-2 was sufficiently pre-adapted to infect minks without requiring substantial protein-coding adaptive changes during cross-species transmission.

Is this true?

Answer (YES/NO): NO